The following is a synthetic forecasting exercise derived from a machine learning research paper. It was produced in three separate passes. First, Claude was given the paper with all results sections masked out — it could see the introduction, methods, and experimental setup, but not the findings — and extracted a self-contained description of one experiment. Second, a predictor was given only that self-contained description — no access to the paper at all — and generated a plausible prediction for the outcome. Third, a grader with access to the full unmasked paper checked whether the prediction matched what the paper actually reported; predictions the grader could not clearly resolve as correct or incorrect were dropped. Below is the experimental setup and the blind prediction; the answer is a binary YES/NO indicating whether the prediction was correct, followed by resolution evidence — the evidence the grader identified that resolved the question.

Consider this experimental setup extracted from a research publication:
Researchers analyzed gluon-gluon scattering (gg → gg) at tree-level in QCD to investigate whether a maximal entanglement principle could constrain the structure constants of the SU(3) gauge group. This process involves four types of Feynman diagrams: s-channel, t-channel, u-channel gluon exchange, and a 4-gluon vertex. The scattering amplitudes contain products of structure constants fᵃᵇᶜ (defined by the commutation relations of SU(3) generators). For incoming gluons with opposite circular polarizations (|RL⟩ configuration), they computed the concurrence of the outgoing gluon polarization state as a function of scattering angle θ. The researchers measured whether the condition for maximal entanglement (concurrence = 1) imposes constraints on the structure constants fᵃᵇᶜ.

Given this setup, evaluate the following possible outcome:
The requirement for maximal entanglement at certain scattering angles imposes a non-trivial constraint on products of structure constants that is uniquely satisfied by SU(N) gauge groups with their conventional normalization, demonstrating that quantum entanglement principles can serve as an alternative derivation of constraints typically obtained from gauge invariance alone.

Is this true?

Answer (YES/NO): NO